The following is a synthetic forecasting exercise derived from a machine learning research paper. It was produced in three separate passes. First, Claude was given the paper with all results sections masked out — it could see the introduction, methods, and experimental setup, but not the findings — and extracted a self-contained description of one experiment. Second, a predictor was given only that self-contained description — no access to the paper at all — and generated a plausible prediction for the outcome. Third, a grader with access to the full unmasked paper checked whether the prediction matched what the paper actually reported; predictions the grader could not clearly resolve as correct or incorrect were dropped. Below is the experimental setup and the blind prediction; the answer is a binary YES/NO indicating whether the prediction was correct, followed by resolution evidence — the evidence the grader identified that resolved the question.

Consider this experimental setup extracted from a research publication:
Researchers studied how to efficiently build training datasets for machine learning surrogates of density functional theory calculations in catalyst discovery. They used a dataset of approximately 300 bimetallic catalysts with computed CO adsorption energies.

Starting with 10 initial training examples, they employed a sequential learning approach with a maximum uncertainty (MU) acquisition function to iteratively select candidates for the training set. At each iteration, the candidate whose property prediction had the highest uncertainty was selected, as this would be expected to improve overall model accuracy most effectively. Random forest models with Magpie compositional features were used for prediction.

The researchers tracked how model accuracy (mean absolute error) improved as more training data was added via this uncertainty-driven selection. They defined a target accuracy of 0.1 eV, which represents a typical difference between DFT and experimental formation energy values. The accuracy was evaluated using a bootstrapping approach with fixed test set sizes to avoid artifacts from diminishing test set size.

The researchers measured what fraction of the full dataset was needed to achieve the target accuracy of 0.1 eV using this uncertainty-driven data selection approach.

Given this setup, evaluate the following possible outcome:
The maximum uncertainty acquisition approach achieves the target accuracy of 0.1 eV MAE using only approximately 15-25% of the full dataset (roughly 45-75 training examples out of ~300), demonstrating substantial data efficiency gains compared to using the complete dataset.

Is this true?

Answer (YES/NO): YES